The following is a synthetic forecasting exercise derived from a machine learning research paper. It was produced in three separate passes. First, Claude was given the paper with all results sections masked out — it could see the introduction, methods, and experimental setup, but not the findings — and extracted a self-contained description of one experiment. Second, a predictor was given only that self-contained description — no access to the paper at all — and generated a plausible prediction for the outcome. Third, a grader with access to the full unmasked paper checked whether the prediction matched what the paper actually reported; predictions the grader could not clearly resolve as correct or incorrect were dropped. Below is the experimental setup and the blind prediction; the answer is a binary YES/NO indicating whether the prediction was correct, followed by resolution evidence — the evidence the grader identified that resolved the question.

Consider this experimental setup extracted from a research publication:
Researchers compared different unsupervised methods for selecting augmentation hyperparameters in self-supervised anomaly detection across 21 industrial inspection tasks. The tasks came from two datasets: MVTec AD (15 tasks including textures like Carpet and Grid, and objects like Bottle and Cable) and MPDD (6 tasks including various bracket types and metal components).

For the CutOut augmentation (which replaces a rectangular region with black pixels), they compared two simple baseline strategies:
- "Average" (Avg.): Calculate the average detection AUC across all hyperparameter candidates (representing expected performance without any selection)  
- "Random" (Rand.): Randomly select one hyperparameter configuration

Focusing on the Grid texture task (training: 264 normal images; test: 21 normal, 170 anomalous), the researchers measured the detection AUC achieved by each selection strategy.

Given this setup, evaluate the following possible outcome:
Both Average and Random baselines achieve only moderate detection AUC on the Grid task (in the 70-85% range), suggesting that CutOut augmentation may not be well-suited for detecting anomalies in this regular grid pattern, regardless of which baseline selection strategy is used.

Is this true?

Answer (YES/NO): NO